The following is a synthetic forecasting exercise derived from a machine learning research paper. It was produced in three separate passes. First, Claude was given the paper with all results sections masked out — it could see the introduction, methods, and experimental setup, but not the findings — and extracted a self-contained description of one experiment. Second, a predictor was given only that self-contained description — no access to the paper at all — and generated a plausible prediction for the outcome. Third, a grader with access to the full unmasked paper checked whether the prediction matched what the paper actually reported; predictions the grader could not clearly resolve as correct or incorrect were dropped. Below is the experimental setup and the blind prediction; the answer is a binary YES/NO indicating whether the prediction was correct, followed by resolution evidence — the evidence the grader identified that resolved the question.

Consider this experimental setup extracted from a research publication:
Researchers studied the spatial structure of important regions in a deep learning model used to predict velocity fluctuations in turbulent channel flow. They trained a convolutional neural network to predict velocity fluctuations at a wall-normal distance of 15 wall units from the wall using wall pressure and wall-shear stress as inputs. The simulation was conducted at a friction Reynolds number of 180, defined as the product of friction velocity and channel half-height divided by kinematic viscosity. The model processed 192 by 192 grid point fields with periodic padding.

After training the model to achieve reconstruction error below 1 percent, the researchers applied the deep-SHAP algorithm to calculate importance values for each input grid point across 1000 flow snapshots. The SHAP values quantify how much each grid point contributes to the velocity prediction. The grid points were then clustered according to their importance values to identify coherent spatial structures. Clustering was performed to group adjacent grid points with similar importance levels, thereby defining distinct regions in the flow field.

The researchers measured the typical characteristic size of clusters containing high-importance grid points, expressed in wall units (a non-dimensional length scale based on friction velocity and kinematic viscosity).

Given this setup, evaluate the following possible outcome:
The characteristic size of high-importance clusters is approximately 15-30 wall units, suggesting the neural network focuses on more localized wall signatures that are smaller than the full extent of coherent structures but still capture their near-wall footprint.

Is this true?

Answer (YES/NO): NO